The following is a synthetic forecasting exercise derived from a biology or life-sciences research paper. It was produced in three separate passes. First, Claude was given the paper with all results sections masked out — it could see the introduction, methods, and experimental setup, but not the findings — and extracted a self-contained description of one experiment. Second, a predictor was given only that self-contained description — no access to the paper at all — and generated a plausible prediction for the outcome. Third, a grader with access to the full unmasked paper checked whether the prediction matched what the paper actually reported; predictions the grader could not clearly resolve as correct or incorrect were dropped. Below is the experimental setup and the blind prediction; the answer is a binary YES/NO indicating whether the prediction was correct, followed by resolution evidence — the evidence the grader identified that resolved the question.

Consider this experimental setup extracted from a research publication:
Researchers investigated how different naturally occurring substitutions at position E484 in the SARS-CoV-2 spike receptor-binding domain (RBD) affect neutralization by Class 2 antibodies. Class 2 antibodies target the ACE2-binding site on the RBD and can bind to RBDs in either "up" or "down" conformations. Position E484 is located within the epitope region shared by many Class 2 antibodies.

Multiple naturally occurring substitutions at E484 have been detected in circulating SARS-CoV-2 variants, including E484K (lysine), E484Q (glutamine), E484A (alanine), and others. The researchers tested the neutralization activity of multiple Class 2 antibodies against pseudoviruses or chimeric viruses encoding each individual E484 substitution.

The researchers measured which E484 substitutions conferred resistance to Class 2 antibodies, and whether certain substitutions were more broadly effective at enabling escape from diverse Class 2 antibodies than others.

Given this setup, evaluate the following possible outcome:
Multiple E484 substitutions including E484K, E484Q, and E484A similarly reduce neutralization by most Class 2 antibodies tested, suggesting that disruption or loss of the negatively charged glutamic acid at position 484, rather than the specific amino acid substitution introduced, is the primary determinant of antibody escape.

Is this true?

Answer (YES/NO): NO